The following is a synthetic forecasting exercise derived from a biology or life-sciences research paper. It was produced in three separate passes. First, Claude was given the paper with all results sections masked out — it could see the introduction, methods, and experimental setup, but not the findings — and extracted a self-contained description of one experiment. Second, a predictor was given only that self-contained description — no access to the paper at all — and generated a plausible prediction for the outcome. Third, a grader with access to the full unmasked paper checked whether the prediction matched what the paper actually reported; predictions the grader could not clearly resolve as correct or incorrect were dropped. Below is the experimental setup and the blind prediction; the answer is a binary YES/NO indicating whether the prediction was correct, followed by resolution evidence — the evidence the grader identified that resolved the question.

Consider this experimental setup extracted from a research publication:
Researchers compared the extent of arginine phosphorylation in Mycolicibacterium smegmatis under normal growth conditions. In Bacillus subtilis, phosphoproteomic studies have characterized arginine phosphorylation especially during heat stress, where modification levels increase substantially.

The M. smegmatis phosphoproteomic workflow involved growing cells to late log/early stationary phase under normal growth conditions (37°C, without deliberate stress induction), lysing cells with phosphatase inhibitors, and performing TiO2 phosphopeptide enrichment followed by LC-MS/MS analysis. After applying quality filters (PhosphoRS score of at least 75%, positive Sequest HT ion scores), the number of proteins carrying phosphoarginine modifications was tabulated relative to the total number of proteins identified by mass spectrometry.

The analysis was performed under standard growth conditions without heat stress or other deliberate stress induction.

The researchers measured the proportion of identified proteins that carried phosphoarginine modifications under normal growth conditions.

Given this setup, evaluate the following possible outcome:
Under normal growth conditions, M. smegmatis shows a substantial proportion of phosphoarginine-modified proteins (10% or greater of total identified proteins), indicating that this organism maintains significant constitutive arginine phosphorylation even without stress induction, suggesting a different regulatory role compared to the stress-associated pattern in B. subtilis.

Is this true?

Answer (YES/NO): YES